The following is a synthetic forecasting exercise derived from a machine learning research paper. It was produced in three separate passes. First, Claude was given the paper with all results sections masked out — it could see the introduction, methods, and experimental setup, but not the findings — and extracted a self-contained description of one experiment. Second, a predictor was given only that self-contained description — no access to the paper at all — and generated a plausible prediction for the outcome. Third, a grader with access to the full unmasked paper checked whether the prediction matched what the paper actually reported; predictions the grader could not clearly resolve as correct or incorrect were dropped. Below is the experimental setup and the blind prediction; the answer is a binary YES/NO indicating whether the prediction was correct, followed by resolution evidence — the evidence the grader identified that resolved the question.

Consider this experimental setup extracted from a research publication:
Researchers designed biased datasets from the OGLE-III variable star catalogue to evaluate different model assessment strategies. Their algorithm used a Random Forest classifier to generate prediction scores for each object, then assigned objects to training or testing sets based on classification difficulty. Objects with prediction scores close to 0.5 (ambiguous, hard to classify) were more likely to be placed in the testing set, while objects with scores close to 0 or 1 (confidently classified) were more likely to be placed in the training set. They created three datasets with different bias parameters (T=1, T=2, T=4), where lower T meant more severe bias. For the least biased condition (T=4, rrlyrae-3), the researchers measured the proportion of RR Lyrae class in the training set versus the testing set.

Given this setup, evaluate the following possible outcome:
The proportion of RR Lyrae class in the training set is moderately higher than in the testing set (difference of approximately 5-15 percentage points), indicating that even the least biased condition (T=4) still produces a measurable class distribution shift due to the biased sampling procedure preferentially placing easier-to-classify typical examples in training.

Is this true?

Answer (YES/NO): NO